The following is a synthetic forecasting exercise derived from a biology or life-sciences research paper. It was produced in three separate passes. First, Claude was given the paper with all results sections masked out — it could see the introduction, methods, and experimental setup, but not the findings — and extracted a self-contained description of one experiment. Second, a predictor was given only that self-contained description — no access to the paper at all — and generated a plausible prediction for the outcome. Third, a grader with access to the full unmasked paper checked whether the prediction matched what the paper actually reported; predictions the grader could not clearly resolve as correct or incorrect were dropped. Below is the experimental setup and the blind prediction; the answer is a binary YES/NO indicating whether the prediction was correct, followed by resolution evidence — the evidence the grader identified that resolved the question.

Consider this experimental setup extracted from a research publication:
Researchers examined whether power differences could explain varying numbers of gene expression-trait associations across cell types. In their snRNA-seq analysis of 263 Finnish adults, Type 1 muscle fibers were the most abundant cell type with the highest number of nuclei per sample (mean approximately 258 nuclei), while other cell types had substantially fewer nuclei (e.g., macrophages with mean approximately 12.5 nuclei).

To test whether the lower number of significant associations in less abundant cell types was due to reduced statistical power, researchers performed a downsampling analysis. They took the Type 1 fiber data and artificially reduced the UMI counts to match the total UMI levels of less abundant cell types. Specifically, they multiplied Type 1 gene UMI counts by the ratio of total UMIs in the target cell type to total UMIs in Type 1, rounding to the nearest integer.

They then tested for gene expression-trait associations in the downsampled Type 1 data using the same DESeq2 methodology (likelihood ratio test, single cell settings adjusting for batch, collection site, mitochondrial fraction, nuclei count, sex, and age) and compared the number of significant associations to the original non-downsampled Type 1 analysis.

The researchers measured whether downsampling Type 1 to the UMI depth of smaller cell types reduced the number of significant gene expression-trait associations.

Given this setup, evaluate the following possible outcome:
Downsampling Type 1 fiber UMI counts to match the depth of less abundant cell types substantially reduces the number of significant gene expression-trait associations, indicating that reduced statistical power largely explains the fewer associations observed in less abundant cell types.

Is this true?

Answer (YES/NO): NO